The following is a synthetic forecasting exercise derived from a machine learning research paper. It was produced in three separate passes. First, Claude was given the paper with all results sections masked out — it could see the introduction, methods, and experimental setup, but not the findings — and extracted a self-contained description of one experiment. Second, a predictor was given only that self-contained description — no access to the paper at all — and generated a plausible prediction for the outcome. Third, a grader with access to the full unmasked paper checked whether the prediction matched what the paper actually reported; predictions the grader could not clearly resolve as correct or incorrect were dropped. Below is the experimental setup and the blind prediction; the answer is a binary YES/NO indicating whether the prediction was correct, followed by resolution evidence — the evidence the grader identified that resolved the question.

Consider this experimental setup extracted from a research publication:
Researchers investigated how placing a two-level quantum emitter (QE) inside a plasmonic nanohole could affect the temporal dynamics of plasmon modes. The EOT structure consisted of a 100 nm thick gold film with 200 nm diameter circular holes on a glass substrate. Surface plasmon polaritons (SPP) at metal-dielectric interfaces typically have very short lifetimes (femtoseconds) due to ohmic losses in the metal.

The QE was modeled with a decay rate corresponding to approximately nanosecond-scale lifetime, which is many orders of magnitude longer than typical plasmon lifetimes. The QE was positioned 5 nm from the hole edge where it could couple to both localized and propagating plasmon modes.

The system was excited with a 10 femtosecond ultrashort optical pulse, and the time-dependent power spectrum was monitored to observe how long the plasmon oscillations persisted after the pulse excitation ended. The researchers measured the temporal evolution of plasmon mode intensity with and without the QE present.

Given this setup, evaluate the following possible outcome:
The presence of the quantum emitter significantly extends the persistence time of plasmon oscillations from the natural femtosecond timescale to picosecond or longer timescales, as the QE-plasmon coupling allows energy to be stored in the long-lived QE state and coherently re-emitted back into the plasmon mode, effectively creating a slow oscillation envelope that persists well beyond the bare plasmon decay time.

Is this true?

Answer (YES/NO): NO